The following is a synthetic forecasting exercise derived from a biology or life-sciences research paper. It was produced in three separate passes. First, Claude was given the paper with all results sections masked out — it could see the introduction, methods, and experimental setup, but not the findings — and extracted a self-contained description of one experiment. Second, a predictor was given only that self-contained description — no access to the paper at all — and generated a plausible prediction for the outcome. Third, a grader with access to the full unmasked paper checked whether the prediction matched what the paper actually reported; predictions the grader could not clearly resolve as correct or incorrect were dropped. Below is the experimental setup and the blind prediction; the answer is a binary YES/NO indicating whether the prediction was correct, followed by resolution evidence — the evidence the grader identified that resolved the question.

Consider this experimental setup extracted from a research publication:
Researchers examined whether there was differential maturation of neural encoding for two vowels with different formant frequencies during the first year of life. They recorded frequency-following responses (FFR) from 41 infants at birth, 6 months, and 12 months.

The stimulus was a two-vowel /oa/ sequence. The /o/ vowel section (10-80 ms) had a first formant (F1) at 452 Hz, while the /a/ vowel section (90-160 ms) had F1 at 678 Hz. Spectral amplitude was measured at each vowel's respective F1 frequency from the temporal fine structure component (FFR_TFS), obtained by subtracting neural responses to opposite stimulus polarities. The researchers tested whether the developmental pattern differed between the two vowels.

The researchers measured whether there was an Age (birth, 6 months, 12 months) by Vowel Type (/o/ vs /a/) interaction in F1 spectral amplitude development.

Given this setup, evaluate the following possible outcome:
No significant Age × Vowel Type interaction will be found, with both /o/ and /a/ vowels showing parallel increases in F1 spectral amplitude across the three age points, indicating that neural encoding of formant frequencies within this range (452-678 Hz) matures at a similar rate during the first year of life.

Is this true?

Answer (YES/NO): NO